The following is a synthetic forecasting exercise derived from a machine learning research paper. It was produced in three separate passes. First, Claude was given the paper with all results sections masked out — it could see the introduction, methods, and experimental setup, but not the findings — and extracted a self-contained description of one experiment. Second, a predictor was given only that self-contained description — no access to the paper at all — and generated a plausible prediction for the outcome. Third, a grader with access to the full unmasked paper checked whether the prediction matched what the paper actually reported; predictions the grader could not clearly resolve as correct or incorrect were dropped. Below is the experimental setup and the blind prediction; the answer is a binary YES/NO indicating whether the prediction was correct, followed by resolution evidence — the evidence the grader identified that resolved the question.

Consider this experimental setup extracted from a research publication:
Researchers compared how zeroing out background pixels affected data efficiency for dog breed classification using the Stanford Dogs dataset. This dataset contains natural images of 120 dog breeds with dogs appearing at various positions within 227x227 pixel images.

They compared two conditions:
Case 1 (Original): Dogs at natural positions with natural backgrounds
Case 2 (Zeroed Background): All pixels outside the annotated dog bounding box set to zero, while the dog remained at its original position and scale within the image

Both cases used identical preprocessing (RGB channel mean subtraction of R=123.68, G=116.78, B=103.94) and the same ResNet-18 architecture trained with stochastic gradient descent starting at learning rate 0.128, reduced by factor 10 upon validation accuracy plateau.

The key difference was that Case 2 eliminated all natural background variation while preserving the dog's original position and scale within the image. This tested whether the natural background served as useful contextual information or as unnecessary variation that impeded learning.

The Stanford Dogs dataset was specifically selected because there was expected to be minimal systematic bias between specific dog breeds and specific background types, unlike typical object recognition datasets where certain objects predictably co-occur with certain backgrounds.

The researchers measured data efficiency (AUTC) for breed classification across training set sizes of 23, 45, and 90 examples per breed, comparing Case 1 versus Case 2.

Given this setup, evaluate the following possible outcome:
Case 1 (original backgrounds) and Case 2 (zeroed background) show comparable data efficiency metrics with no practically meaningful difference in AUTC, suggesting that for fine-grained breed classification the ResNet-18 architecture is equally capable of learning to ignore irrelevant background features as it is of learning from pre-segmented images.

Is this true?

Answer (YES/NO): NO